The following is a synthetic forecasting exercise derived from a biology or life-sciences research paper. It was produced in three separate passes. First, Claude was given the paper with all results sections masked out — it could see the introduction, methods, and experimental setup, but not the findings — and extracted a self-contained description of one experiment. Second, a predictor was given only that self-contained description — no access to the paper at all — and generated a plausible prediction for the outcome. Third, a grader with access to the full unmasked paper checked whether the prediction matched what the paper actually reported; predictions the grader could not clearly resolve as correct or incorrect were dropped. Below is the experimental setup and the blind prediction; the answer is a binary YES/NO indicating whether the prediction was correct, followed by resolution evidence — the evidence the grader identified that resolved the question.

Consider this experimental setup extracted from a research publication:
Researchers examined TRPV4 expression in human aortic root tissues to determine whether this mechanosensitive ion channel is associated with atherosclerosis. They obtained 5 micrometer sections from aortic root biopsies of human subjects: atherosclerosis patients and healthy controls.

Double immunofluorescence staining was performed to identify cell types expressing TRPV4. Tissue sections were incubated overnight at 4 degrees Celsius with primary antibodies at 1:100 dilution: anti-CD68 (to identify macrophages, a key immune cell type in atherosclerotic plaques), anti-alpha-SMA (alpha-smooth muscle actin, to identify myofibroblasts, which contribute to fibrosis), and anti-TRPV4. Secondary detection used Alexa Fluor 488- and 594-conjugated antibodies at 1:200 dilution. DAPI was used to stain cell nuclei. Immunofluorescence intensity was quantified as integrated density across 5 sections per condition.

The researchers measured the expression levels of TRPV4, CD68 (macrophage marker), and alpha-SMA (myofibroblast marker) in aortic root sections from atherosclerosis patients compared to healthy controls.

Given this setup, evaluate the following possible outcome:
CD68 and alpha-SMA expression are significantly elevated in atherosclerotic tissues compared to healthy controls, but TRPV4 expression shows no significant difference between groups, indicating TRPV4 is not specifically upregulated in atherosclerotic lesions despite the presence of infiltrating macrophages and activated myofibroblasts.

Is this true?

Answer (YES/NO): NO